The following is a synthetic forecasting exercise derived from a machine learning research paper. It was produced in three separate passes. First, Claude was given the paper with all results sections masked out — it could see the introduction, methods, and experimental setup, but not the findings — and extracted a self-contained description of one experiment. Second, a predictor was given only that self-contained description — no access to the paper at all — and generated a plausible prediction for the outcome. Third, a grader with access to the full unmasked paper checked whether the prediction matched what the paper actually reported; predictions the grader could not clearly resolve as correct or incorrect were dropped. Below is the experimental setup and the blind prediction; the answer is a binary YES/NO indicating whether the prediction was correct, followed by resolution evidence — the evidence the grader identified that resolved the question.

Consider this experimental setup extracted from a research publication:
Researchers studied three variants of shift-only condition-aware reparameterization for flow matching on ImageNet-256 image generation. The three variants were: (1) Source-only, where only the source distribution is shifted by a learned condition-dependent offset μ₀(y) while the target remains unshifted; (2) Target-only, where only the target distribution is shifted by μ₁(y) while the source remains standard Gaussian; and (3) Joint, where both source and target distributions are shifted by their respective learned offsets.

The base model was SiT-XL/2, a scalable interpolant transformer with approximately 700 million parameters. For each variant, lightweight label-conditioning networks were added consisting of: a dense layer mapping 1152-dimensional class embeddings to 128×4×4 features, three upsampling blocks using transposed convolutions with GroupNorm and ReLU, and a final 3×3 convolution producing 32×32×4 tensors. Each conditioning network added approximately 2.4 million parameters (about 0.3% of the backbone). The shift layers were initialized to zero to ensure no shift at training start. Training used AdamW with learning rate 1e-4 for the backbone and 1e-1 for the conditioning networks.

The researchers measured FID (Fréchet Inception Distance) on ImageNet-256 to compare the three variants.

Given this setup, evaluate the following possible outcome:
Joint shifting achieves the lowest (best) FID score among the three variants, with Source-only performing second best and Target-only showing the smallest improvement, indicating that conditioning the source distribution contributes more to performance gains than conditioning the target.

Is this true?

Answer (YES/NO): NO